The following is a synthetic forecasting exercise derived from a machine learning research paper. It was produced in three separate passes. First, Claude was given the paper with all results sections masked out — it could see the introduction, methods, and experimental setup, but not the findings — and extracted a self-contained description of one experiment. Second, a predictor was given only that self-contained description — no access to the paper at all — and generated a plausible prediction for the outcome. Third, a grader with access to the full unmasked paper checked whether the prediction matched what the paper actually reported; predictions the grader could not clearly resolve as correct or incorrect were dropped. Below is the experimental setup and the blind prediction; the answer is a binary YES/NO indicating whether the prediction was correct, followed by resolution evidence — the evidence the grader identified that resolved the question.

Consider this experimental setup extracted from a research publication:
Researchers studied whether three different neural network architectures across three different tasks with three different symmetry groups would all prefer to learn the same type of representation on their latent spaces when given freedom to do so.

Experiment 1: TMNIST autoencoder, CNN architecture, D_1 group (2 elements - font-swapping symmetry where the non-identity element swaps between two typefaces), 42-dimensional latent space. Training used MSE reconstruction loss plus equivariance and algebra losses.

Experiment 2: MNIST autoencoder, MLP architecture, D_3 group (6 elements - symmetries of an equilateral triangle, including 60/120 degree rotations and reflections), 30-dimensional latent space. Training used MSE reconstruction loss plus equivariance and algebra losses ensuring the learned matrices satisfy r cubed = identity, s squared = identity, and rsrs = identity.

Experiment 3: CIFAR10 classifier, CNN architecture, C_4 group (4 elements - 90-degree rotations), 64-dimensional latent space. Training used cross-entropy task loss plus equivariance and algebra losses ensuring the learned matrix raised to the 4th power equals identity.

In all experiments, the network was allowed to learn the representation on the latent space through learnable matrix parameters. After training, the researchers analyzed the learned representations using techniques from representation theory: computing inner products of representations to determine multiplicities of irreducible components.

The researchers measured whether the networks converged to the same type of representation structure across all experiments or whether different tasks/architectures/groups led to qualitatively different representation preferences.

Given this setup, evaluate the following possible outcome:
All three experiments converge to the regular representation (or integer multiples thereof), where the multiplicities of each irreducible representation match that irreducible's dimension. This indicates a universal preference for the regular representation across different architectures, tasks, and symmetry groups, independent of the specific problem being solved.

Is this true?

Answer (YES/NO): YES